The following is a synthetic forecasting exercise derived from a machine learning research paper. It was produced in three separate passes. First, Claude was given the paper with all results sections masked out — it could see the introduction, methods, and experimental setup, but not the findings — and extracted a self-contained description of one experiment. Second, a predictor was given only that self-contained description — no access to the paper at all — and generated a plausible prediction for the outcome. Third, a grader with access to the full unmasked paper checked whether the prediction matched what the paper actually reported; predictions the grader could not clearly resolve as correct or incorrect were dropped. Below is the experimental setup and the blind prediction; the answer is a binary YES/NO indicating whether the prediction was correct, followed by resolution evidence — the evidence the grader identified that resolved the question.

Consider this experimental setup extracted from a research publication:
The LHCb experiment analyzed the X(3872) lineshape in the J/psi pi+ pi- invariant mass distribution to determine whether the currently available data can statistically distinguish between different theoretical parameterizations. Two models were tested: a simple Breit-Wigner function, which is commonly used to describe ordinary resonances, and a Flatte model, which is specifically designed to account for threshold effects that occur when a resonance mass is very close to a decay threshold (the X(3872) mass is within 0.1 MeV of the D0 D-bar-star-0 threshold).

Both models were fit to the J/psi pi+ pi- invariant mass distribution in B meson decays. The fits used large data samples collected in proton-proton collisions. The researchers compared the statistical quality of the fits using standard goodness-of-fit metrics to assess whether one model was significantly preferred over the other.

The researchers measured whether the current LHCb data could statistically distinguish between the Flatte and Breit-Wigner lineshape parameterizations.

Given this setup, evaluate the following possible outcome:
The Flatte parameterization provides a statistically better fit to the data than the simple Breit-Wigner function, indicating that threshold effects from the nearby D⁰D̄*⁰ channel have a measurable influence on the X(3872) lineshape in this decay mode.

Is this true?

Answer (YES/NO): NO